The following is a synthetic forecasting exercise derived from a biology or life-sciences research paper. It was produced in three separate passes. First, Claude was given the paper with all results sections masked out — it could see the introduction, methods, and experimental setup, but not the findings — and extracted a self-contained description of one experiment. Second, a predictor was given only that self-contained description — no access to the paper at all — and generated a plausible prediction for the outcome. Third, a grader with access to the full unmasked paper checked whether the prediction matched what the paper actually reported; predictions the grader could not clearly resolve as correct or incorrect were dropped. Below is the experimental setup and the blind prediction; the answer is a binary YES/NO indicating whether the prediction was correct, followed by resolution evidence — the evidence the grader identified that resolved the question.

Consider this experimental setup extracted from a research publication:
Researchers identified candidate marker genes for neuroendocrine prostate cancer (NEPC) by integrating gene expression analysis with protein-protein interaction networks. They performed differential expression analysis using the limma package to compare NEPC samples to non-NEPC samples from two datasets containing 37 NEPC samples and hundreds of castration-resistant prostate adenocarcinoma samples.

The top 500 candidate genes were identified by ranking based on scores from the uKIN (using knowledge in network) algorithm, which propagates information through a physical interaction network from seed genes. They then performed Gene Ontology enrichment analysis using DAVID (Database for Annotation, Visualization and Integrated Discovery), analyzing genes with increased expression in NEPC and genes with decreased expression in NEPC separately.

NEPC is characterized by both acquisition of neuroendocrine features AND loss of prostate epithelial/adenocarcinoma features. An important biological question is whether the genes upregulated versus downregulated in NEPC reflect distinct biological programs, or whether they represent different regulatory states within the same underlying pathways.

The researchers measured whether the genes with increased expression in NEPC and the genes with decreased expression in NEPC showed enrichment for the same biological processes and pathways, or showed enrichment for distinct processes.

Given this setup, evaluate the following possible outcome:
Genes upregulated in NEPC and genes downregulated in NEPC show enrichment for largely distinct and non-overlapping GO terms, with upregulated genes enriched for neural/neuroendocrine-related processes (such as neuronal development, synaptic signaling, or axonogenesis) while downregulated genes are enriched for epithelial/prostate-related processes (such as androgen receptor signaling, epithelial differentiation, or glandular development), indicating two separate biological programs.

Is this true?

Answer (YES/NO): YES